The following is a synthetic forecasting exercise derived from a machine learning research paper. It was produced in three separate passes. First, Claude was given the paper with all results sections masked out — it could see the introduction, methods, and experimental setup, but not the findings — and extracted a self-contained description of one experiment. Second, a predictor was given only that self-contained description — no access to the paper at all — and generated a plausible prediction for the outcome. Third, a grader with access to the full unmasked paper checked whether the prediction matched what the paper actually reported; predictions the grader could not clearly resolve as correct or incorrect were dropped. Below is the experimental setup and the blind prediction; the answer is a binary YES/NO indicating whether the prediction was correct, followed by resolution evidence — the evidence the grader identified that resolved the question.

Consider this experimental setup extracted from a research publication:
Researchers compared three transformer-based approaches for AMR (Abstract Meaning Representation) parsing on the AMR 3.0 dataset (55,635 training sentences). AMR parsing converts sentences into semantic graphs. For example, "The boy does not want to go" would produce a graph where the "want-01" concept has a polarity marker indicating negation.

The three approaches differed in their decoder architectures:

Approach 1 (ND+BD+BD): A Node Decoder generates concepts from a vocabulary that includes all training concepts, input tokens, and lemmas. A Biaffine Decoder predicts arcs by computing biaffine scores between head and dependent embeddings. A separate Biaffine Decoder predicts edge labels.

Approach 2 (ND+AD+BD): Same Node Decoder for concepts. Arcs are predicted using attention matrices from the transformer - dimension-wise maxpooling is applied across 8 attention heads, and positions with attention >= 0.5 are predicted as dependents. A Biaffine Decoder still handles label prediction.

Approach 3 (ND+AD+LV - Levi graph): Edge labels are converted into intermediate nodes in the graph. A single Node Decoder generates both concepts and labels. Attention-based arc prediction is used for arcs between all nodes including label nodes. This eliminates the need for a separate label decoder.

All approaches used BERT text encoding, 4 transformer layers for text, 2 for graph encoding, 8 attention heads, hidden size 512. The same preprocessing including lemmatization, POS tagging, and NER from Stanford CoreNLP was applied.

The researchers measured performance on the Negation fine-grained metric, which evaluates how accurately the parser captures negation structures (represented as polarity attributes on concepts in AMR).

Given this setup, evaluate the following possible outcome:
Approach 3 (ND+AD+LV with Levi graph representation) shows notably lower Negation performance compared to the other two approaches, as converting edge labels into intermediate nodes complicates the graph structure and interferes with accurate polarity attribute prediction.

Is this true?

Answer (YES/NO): YES